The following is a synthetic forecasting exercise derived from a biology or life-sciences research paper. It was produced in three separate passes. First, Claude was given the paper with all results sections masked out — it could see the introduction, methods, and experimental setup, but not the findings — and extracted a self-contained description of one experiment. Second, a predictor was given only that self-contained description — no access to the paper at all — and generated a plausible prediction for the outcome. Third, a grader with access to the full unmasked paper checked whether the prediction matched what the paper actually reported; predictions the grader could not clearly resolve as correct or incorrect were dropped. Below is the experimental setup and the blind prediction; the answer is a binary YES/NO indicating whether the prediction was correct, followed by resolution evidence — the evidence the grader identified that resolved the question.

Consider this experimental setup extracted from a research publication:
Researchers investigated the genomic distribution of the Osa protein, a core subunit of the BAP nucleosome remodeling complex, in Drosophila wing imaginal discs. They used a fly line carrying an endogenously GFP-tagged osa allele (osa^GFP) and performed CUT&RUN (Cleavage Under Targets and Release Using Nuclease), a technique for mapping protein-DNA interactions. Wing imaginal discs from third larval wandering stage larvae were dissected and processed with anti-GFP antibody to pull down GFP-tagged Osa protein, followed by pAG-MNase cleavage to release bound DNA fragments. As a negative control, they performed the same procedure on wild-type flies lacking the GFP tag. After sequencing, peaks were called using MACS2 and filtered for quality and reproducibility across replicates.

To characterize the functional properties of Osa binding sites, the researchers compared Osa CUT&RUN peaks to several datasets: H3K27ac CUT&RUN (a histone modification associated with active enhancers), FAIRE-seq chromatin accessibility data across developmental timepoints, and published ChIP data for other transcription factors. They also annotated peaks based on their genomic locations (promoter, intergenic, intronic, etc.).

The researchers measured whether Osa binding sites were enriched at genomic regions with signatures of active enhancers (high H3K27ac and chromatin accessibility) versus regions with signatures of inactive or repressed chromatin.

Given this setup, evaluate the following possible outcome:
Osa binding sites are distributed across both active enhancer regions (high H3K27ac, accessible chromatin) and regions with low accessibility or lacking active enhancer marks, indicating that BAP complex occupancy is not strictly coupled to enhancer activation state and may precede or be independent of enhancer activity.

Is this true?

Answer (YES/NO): YES